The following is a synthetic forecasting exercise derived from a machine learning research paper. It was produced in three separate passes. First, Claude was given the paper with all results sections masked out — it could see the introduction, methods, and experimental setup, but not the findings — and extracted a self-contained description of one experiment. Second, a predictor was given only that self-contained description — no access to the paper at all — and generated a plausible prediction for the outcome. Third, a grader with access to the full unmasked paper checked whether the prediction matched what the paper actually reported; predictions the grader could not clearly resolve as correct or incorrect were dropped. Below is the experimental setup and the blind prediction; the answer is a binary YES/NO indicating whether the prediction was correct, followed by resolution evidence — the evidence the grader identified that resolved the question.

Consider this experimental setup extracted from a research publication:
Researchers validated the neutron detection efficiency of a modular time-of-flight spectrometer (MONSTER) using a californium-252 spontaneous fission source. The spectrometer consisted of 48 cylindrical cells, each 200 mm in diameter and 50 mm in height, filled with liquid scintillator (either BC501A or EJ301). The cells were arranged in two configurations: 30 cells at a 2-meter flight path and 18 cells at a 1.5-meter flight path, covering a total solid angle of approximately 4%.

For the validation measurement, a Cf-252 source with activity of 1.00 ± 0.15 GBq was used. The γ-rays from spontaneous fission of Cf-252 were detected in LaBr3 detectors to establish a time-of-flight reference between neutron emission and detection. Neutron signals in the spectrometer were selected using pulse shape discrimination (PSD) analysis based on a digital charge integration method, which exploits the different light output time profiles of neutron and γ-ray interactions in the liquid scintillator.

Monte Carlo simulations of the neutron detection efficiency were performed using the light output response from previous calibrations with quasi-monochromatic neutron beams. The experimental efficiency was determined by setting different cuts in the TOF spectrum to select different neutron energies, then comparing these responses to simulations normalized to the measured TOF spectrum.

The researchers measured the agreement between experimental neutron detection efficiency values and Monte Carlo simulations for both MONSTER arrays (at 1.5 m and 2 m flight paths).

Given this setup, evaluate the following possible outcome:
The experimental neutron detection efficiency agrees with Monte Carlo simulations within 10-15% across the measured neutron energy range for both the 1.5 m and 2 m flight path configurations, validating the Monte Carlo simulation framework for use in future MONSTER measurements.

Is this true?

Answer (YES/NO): NO